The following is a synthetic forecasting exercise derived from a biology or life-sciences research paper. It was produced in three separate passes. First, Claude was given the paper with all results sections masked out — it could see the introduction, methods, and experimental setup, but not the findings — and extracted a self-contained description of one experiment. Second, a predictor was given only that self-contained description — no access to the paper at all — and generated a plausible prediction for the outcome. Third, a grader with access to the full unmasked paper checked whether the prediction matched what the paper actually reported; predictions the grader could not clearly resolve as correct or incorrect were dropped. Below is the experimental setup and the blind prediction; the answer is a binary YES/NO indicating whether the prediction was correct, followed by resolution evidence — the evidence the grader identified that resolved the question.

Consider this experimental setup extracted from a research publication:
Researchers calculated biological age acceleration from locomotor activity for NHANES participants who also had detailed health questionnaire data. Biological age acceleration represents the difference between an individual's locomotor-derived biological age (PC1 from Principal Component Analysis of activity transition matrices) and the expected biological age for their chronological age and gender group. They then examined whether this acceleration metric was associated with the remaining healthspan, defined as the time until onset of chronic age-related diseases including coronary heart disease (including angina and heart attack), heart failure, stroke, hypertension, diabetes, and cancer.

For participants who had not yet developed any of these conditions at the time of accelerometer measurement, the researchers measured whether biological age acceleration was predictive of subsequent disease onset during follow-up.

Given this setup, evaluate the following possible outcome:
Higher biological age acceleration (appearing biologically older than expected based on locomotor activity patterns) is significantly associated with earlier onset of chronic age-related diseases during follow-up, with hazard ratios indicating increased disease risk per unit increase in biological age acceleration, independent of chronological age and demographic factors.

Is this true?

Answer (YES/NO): YES